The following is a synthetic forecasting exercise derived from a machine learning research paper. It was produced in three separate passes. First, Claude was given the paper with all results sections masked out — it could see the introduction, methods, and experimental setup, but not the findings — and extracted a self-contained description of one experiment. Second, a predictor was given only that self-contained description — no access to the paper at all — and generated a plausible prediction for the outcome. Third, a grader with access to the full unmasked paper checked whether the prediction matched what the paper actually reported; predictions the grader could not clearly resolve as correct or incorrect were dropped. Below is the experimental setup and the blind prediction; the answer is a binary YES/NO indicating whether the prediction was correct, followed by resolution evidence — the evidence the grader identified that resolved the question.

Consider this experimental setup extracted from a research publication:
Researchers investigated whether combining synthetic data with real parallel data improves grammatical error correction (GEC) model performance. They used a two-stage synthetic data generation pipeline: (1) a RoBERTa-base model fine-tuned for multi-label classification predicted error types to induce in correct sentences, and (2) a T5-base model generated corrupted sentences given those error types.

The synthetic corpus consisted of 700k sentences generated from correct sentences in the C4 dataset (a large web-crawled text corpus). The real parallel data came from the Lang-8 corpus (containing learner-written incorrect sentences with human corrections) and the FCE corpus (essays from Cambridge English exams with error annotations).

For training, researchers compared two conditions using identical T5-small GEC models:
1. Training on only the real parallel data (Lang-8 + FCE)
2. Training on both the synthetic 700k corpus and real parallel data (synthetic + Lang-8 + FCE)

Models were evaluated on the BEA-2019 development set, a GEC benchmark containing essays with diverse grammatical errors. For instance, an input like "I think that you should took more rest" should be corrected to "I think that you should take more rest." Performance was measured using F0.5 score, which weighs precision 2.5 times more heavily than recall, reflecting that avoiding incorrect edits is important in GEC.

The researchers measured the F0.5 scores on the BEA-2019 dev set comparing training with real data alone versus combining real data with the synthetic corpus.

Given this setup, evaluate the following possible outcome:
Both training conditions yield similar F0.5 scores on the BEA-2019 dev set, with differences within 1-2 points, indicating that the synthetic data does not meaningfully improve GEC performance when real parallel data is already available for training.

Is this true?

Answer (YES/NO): NO